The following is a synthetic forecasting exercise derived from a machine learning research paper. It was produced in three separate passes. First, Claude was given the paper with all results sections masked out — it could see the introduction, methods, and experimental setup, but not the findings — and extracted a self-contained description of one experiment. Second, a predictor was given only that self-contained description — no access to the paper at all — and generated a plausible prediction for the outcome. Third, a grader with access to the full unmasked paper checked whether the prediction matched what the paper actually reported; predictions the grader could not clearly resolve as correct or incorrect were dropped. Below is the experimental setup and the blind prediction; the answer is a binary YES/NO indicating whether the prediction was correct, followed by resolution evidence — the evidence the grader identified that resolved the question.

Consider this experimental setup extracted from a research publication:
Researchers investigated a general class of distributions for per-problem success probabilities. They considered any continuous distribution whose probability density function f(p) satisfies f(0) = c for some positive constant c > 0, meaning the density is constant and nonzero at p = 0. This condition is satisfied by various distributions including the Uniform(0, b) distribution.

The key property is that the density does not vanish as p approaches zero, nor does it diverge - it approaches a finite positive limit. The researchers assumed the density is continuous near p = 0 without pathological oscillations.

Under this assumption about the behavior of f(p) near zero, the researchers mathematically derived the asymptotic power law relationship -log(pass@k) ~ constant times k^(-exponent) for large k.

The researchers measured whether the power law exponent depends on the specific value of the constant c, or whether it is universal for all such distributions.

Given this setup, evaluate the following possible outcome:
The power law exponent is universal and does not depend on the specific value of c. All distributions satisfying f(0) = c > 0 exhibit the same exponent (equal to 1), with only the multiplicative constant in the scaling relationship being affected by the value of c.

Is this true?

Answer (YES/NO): YES